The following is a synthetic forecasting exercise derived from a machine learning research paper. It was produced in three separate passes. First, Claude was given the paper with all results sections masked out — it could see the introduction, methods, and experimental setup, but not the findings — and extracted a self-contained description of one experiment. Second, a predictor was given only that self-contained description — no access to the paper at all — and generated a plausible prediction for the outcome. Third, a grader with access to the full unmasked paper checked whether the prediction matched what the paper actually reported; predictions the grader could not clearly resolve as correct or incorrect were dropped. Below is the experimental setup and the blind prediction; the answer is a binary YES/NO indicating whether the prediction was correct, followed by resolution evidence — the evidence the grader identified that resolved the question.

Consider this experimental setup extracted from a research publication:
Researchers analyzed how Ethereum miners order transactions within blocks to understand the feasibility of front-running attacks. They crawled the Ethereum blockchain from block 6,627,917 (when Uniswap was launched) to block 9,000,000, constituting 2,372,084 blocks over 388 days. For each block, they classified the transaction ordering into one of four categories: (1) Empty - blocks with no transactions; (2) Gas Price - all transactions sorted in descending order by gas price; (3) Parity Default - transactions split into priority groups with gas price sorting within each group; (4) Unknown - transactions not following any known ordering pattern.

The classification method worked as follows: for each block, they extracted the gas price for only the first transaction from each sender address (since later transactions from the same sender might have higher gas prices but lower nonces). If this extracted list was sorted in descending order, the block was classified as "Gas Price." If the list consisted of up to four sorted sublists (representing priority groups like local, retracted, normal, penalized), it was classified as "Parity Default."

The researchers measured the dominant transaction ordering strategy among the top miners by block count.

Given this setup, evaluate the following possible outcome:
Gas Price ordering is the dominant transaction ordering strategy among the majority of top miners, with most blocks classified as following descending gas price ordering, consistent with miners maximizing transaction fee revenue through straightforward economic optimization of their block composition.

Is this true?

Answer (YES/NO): YES